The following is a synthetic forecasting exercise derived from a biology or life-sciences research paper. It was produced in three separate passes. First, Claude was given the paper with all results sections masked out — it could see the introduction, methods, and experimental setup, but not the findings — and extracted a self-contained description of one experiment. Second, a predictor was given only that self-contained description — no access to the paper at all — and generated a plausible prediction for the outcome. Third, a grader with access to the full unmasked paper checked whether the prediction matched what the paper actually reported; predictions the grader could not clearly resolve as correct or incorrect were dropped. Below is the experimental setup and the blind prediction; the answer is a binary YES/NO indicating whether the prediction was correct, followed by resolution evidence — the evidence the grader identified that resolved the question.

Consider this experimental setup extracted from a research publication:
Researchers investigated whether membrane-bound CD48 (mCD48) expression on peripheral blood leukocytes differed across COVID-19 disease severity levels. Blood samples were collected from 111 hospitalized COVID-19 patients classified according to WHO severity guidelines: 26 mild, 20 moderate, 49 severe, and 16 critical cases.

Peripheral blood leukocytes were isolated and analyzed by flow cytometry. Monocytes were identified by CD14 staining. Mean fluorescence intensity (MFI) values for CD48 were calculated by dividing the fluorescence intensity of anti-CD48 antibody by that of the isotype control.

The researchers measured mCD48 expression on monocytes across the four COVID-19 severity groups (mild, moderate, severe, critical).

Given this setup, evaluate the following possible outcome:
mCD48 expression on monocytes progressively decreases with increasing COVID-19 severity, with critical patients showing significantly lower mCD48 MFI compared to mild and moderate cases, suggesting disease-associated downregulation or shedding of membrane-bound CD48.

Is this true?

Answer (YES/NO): NO